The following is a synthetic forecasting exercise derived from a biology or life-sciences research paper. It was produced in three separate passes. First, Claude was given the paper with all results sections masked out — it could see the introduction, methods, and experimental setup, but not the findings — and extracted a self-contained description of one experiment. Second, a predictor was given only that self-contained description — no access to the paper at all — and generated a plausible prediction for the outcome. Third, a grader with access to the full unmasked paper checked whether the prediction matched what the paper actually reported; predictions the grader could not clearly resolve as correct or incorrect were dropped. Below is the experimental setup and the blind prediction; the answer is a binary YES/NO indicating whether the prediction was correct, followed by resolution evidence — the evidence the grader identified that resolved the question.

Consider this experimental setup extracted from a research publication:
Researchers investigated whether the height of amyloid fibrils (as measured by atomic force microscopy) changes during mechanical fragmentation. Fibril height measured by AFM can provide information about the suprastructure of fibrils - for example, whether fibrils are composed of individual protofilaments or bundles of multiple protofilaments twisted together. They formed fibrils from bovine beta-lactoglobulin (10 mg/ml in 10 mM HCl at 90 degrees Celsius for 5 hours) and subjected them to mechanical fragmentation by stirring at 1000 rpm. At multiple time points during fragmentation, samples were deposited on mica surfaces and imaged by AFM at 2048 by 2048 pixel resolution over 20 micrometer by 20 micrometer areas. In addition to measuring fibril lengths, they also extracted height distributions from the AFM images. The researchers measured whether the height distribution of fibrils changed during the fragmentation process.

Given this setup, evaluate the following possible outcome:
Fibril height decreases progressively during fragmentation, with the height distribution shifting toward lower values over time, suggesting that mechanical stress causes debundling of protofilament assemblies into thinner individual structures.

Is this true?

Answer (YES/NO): NO